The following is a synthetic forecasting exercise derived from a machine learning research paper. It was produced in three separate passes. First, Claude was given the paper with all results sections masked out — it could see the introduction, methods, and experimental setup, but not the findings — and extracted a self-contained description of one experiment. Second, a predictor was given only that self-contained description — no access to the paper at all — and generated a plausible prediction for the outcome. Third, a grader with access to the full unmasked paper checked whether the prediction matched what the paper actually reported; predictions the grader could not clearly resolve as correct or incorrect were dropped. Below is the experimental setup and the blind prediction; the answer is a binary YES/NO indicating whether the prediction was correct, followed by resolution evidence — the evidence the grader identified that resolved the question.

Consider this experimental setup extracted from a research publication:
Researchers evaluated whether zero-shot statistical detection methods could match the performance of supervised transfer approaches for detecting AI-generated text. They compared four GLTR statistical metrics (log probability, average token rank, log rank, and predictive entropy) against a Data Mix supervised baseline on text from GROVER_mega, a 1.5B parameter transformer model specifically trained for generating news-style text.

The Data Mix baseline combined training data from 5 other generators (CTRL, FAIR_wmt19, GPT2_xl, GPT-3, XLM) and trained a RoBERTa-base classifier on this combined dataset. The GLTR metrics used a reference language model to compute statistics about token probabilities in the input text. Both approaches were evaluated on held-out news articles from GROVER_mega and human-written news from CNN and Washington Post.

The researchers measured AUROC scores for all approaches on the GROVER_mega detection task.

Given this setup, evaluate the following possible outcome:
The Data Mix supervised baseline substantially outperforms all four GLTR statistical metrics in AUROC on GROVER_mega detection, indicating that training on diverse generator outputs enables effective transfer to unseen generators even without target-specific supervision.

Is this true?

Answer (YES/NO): YES